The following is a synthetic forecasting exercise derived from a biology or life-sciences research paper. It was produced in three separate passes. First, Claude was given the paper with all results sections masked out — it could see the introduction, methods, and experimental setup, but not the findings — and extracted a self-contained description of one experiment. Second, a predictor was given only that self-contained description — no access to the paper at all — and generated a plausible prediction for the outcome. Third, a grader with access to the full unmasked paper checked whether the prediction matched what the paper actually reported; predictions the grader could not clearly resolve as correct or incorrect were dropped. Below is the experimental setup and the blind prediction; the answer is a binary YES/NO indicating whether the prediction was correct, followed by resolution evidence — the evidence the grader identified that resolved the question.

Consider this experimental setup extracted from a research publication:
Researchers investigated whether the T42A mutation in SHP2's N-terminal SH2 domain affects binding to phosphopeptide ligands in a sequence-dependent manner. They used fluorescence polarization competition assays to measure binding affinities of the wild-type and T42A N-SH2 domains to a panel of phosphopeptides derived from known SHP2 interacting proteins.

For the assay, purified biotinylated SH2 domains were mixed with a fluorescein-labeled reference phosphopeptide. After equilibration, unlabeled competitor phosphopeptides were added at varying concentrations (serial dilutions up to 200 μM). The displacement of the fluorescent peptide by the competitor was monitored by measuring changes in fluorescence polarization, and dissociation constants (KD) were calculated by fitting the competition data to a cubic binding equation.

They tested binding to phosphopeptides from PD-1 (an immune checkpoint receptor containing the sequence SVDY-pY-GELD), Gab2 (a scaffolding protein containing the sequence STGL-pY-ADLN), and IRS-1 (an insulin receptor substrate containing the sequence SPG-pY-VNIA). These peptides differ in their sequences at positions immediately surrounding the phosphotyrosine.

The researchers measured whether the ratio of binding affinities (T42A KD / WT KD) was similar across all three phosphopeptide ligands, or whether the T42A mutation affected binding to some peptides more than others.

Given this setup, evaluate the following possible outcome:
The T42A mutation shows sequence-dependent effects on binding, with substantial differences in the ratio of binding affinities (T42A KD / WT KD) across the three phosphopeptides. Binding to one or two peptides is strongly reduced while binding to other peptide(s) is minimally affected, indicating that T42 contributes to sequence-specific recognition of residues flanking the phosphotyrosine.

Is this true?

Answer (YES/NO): NO